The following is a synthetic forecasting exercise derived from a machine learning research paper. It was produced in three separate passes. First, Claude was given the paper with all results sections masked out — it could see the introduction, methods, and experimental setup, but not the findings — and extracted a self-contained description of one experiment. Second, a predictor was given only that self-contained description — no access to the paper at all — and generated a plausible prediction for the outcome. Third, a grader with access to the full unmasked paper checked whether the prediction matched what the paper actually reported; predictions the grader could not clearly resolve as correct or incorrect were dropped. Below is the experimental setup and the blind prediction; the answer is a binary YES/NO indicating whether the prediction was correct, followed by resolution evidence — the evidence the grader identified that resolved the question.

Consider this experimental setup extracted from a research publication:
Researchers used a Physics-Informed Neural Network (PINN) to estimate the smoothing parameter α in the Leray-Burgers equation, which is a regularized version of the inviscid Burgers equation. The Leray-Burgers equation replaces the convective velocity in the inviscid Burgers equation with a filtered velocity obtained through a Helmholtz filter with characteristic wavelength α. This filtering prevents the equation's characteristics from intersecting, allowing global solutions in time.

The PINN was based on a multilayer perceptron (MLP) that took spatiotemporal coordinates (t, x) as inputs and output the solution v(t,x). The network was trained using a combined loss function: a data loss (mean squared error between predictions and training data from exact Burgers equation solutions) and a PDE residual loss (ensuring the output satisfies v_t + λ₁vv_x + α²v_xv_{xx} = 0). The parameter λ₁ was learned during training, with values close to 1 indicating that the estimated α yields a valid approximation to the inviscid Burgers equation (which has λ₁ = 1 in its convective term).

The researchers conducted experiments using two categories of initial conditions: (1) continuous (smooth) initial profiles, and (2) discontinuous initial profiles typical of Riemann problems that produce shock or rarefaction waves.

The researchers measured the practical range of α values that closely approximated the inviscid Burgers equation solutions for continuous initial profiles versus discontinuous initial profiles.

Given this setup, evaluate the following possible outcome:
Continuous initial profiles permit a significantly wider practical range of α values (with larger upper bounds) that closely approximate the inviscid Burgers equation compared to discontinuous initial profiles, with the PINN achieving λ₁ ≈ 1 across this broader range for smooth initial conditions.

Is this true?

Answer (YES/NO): YES